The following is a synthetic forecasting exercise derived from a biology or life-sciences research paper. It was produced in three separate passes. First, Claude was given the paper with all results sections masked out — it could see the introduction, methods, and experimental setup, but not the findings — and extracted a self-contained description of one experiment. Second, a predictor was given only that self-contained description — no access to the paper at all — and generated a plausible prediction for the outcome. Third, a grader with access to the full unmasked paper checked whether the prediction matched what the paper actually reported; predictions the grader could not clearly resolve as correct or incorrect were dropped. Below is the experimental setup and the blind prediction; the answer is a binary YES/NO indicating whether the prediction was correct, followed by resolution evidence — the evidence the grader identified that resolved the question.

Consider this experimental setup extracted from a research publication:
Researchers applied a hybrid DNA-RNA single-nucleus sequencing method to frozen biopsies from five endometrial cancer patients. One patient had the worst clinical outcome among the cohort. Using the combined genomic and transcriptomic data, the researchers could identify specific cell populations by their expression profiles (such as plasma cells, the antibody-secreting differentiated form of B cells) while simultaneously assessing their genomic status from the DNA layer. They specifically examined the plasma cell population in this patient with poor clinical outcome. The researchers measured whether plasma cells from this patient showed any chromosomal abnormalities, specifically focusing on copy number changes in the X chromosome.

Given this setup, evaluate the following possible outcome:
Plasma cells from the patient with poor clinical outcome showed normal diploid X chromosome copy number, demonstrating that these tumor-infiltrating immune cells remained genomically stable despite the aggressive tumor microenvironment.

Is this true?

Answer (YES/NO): NO